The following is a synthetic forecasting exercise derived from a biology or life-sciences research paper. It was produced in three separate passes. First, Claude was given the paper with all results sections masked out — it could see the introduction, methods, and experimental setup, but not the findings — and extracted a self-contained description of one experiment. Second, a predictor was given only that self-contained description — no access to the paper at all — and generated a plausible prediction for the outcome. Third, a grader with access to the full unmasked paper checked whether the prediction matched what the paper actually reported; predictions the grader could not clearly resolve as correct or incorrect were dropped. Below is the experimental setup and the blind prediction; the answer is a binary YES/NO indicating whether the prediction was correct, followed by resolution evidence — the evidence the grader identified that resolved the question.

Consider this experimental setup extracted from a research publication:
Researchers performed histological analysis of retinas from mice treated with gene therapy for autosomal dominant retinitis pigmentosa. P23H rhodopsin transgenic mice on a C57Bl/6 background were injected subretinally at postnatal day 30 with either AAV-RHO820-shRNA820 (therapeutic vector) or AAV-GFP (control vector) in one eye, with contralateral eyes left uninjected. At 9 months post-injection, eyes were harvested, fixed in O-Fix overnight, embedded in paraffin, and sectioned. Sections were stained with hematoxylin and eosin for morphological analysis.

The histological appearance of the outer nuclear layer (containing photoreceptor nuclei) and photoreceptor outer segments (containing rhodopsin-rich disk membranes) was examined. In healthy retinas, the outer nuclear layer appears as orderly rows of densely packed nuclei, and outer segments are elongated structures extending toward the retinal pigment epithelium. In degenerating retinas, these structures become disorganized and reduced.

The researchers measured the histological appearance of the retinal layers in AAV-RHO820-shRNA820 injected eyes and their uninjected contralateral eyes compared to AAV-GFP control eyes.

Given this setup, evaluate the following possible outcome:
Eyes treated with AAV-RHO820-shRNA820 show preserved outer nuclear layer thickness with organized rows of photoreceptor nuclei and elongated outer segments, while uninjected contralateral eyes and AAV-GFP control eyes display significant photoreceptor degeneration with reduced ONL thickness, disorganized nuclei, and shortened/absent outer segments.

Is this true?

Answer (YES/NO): NO